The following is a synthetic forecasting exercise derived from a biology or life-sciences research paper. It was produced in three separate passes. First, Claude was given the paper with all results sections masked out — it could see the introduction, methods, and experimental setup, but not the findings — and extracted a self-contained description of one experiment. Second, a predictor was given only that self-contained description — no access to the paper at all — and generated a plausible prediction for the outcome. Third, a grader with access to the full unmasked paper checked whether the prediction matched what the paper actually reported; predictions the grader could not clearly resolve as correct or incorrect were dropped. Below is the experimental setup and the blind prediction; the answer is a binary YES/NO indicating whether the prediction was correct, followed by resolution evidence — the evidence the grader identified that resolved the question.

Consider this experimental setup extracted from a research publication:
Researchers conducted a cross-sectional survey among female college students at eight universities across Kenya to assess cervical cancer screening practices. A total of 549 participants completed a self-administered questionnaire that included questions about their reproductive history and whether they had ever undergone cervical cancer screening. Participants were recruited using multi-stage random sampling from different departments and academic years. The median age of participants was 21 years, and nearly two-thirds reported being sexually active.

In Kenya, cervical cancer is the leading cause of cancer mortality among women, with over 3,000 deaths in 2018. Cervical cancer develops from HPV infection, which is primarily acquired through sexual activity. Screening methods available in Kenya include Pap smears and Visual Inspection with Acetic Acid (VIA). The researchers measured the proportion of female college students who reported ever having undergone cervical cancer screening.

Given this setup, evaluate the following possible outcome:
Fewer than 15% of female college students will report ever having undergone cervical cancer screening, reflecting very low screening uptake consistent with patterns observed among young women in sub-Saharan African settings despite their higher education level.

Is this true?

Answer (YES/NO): YES